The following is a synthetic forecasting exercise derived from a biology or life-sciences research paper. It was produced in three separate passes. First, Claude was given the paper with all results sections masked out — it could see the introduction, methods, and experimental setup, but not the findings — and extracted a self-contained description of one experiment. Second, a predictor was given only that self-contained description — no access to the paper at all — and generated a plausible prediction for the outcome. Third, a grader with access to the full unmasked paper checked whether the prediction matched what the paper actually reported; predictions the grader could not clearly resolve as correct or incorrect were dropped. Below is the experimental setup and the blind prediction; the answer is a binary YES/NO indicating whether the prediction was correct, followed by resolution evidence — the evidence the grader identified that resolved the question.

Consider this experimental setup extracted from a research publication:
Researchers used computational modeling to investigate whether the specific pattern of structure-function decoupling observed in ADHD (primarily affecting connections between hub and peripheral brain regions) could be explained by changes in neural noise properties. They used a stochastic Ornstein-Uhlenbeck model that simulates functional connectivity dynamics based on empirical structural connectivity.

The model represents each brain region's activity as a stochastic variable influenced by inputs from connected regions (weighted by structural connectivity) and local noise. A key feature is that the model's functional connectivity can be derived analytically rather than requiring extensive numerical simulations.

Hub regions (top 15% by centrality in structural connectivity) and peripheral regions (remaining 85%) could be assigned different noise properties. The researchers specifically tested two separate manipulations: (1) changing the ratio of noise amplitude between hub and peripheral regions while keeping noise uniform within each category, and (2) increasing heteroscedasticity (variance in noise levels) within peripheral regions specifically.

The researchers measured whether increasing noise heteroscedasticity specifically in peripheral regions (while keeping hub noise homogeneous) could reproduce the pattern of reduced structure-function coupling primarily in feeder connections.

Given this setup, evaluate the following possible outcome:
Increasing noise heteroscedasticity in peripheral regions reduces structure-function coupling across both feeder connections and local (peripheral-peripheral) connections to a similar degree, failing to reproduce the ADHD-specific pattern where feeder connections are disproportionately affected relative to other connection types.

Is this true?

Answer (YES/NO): NO